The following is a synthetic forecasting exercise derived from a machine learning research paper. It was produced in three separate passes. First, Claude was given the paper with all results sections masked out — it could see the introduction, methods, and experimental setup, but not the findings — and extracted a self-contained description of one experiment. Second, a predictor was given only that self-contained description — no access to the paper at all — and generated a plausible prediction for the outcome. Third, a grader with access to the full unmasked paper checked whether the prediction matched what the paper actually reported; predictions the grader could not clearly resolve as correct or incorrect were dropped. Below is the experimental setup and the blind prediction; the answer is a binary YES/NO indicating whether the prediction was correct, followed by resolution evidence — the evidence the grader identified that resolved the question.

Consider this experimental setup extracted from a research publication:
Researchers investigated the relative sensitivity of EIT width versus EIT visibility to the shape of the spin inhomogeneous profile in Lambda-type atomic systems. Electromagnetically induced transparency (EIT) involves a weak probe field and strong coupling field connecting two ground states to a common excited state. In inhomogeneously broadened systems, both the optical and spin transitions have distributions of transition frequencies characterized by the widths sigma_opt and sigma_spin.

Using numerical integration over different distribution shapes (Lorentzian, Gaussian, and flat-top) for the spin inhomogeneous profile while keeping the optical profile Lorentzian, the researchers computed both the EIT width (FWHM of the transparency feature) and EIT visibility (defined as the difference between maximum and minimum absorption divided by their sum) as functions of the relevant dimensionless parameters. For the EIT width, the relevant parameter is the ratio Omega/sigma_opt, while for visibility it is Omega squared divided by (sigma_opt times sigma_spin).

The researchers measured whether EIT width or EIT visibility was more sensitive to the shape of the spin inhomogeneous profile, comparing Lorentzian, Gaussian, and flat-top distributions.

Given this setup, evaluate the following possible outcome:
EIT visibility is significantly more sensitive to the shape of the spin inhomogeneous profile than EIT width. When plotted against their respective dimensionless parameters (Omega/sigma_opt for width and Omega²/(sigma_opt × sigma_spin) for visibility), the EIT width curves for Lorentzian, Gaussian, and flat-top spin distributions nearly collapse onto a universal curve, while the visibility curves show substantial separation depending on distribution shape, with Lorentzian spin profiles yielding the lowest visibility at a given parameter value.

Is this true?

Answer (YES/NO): YES